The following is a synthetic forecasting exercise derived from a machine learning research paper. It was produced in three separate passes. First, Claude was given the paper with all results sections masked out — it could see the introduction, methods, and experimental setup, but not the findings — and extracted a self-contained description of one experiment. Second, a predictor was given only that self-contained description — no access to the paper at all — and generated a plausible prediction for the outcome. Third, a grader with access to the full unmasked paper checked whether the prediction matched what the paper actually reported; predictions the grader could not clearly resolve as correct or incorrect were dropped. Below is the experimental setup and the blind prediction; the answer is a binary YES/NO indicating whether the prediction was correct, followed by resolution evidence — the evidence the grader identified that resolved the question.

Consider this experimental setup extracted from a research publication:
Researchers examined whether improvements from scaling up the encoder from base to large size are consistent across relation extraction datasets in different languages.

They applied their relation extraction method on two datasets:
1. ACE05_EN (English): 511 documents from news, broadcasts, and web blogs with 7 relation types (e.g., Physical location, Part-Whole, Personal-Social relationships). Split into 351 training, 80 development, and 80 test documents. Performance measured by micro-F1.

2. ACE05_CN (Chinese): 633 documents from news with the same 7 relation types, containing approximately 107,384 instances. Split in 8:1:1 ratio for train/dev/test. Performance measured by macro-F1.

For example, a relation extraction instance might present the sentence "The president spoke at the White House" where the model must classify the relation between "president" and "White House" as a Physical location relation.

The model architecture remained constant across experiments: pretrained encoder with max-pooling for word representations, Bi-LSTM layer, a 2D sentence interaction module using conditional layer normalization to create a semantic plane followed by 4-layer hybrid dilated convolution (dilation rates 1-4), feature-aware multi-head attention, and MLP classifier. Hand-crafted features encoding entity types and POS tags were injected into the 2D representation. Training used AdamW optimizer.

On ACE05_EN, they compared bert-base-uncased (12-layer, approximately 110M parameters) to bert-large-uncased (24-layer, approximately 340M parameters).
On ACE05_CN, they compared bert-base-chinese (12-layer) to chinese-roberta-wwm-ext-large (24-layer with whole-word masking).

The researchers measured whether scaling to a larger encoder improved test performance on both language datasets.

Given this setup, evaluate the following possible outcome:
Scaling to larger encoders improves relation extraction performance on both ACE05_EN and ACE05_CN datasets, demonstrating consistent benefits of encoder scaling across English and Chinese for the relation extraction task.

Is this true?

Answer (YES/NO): NO